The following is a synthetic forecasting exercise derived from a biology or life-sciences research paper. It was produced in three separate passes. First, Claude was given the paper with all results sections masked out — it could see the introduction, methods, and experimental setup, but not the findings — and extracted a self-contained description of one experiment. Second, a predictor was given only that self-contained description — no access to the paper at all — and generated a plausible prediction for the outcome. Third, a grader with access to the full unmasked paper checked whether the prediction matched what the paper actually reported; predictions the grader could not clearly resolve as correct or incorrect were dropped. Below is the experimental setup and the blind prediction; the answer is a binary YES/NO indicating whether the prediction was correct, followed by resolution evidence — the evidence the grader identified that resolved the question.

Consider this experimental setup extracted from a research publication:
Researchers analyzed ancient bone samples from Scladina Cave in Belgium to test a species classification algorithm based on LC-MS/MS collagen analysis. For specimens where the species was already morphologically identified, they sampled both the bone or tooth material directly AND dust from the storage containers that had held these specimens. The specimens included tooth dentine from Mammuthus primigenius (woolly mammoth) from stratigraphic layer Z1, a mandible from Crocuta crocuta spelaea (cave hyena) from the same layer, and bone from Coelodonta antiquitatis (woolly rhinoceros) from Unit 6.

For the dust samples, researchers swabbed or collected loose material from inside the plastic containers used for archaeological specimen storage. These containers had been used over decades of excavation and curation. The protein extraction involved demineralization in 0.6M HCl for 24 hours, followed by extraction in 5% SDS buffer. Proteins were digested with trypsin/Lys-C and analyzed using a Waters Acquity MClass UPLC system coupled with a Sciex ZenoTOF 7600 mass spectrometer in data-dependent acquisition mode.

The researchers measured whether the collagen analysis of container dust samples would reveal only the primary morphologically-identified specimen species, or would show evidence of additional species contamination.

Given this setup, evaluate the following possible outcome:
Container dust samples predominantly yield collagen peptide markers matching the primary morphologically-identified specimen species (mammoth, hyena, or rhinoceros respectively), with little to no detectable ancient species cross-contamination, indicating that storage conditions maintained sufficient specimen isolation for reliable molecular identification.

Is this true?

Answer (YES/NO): YES